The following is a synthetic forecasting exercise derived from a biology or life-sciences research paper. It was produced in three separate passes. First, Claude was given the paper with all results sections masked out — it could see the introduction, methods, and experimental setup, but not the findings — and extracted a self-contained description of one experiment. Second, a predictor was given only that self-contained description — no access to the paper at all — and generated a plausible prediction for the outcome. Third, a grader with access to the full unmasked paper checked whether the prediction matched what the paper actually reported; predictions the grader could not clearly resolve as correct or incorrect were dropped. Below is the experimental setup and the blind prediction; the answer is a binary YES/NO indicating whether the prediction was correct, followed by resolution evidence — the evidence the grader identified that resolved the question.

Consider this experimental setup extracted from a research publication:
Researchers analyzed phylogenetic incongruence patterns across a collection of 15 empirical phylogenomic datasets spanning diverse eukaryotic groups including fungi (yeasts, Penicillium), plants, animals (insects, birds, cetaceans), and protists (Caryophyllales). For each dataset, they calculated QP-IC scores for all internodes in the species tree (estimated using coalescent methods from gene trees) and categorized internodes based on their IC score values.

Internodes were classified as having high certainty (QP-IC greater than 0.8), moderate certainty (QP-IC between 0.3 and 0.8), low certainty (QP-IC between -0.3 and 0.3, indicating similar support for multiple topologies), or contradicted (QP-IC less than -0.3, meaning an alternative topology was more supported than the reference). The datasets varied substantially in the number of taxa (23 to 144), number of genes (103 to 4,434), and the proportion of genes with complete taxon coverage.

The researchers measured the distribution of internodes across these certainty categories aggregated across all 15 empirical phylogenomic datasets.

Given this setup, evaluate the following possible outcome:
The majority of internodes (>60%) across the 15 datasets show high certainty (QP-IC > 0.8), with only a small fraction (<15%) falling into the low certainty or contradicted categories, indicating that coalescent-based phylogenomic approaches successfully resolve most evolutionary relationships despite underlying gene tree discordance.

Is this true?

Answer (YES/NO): NO